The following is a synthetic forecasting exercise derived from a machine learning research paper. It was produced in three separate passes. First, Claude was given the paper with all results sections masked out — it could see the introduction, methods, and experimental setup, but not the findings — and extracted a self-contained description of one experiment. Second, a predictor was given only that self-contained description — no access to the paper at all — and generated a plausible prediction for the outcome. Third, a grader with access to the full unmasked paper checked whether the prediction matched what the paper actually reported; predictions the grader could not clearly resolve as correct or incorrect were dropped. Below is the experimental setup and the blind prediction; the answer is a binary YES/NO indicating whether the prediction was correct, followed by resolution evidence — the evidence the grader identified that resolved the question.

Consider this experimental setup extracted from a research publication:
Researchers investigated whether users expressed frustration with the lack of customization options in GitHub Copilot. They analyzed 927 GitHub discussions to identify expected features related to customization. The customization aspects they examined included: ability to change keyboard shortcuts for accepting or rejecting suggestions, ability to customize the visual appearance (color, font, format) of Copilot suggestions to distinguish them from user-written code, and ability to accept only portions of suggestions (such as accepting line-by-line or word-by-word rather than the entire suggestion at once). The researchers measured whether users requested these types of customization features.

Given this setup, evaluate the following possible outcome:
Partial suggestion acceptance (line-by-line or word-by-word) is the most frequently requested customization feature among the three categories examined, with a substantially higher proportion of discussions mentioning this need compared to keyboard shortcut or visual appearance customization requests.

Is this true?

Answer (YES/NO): NO